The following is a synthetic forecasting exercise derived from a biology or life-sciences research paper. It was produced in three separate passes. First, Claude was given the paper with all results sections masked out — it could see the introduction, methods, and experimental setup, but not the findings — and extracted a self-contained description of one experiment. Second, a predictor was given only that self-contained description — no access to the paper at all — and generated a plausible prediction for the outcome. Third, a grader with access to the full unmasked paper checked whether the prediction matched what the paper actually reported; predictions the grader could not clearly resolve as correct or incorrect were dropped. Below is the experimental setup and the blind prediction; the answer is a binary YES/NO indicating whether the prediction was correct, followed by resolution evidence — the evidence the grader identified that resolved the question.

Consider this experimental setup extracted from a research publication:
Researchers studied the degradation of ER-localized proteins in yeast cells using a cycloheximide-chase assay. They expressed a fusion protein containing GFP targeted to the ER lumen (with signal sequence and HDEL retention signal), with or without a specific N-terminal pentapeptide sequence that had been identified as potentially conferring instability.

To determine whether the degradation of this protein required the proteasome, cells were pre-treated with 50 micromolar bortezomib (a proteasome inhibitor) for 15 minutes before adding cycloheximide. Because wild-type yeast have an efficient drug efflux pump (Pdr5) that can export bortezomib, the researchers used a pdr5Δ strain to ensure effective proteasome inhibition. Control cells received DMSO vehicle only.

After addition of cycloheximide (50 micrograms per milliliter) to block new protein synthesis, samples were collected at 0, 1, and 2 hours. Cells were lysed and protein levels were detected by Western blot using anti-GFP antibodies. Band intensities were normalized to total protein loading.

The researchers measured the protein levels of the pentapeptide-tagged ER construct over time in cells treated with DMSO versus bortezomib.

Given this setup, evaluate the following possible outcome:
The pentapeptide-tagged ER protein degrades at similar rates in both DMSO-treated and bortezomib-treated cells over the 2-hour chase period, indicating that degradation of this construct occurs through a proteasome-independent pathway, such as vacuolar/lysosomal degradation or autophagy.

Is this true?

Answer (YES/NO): NO